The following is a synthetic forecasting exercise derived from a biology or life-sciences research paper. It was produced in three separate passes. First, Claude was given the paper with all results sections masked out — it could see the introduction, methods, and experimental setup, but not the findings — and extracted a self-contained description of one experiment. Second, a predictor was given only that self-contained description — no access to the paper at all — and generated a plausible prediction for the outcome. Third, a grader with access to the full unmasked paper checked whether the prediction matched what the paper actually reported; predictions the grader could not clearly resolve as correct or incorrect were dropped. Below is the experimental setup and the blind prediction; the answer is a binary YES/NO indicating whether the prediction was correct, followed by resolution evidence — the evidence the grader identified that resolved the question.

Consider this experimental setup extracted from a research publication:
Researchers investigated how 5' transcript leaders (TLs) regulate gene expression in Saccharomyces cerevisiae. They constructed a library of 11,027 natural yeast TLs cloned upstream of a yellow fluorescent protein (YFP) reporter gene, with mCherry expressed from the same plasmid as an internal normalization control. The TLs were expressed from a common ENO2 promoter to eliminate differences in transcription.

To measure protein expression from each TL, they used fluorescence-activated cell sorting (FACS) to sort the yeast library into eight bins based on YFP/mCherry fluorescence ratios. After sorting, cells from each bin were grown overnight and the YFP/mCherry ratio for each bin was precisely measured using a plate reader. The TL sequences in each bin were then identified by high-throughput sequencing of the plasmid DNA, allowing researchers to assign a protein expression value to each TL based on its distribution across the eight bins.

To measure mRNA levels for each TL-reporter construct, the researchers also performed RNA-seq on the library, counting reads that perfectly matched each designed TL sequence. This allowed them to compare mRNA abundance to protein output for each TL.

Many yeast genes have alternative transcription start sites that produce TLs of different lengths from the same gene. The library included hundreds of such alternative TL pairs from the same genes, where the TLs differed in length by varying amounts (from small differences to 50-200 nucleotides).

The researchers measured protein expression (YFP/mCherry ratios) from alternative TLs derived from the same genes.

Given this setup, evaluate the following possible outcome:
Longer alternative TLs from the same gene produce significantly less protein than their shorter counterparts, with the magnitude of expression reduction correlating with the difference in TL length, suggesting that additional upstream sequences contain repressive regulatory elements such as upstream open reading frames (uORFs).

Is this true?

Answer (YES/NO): NO